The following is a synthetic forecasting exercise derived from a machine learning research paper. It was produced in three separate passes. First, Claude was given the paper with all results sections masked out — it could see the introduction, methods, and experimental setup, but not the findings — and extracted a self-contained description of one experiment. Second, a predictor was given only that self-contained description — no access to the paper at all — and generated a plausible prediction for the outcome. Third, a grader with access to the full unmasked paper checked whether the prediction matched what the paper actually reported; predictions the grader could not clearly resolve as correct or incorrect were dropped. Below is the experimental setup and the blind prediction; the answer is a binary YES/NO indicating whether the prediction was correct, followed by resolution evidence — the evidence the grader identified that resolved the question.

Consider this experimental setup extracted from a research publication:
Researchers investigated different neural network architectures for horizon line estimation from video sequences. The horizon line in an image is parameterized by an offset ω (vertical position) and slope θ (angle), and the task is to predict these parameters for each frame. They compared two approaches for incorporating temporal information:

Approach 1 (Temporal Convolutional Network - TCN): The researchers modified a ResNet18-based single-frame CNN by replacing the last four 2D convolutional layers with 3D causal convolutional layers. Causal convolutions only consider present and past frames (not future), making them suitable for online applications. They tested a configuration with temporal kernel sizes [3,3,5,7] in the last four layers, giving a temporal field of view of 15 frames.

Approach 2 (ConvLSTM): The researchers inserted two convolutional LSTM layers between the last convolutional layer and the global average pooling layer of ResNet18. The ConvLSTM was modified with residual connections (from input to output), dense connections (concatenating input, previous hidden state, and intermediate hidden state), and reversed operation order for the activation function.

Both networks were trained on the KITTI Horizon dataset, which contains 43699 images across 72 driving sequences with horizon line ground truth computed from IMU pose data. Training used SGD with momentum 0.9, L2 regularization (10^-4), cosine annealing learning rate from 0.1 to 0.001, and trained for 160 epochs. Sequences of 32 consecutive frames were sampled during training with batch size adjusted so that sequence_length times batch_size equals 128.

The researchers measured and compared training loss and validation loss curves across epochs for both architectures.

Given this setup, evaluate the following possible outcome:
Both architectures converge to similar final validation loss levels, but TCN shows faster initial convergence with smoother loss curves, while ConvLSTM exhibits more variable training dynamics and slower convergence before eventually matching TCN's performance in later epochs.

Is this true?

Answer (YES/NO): NO